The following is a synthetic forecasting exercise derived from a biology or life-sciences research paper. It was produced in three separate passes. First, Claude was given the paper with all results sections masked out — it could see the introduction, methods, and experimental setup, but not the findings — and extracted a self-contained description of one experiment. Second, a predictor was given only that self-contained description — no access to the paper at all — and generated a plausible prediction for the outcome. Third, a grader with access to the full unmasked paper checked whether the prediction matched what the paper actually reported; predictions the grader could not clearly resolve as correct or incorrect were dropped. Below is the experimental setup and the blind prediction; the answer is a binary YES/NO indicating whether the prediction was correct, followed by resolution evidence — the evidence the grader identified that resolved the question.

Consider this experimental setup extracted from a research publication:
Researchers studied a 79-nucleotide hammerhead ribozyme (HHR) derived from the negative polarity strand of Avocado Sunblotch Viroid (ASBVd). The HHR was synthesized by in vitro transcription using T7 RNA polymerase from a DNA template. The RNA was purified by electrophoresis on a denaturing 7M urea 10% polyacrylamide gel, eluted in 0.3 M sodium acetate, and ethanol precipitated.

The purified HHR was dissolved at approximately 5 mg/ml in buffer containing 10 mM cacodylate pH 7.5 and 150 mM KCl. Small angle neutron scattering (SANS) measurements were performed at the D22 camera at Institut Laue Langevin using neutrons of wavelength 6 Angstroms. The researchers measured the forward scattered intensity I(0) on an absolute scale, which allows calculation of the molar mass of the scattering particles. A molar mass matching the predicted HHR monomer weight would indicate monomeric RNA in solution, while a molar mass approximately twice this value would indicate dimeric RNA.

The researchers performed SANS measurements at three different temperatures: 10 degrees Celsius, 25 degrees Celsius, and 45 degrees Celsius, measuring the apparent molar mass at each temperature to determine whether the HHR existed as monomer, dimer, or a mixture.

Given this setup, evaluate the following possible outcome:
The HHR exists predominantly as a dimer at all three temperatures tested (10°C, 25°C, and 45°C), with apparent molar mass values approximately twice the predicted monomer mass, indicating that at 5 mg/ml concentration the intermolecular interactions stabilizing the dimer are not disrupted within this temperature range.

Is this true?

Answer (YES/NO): NO